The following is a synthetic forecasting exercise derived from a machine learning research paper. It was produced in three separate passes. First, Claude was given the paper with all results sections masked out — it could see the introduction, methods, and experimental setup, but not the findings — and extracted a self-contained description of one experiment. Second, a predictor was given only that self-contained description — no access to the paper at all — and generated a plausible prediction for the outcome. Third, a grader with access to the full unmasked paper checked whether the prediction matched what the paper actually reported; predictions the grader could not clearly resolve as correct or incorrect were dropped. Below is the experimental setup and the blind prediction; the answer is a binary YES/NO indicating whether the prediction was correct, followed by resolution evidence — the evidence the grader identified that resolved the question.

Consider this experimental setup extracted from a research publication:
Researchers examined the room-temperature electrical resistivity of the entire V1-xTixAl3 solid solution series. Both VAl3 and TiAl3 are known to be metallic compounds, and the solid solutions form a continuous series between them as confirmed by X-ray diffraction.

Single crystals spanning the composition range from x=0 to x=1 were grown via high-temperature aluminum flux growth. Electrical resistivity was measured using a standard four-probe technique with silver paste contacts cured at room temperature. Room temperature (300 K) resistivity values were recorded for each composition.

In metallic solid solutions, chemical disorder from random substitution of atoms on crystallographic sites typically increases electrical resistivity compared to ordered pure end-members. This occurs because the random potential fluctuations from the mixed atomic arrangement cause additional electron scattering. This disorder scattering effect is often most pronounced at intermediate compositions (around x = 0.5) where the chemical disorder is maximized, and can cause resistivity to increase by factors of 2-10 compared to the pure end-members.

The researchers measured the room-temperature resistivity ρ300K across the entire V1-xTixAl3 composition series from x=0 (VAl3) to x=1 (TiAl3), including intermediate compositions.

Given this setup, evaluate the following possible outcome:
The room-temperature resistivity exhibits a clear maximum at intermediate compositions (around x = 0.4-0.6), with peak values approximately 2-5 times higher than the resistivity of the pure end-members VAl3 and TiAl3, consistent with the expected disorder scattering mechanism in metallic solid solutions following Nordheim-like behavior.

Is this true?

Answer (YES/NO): NO